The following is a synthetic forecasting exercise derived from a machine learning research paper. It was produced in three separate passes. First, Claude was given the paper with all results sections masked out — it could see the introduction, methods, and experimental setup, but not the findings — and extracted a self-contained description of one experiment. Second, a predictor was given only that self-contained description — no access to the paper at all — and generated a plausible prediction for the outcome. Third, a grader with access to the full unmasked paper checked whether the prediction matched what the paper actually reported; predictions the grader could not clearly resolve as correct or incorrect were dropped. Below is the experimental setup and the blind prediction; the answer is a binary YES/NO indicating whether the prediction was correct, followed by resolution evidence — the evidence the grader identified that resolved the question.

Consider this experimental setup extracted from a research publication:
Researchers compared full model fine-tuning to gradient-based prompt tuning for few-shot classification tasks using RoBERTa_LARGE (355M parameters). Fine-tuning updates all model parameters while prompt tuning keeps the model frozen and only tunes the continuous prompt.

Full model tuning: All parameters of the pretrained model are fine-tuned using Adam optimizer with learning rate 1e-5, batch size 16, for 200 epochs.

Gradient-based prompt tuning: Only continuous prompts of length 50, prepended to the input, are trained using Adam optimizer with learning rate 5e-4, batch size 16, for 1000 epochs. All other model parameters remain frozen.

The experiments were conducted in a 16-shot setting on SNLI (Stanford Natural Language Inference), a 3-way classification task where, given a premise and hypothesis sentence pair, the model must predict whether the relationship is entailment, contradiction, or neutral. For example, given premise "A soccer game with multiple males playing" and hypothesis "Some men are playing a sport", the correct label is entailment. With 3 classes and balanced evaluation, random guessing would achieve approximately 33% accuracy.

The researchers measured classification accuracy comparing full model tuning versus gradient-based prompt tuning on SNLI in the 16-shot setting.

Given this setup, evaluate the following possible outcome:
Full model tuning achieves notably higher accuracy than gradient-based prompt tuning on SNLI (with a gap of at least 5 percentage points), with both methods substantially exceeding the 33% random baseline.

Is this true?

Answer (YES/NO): NO